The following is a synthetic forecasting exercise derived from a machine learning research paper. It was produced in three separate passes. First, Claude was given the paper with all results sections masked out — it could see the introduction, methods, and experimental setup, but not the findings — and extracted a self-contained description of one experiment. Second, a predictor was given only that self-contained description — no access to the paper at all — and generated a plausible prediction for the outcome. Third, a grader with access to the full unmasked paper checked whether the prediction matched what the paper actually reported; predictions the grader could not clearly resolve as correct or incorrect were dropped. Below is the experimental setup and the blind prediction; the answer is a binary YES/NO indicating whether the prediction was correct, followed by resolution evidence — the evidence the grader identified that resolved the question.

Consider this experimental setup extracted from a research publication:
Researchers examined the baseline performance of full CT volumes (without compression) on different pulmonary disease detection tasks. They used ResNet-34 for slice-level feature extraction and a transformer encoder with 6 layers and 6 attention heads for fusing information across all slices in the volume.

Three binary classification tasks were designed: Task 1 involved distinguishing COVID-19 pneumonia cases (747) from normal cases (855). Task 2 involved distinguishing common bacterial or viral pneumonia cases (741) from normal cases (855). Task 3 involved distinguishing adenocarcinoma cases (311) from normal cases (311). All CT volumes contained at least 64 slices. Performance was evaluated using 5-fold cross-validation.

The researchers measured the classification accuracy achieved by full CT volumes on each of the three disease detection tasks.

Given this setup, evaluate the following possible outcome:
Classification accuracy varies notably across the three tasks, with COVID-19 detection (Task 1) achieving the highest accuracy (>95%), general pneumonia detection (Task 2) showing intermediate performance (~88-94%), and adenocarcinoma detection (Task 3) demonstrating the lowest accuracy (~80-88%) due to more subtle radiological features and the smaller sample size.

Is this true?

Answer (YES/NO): NO